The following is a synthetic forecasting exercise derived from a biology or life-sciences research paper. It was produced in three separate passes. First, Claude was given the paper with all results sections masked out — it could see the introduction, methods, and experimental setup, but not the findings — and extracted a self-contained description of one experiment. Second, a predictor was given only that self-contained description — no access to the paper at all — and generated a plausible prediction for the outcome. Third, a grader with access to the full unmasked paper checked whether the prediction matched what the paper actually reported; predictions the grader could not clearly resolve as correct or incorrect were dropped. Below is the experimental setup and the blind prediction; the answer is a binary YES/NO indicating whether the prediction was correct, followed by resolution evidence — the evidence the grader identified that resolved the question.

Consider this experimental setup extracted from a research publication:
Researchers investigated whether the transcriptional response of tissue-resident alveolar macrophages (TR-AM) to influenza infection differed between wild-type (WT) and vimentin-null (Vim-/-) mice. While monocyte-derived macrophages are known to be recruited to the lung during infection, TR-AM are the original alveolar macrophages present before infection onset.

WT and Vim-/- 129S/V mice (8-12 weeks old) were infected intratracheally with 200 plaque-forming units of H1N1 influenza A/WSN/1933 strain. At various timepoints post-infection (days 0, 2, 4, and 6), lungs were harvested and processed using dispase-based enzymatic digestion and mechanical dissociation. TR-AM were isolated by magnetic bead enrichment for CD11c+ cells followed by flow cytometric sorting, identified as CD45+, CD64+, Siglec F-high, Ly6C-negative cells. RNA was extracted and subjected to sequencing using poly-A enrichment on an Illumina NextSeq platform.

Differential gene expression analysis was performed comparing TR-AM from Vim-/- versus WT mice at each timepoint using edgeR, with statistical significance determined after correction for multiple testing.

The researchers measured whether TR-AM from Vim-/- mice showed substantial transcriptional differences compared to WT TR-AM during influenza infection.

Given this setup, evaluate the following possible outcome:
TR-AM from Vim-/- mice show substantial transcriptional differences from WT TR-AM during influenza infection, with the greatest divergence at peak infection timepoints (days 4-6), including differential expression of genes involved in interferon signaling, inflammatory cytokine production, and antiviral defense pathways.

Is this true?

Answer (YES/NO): NO